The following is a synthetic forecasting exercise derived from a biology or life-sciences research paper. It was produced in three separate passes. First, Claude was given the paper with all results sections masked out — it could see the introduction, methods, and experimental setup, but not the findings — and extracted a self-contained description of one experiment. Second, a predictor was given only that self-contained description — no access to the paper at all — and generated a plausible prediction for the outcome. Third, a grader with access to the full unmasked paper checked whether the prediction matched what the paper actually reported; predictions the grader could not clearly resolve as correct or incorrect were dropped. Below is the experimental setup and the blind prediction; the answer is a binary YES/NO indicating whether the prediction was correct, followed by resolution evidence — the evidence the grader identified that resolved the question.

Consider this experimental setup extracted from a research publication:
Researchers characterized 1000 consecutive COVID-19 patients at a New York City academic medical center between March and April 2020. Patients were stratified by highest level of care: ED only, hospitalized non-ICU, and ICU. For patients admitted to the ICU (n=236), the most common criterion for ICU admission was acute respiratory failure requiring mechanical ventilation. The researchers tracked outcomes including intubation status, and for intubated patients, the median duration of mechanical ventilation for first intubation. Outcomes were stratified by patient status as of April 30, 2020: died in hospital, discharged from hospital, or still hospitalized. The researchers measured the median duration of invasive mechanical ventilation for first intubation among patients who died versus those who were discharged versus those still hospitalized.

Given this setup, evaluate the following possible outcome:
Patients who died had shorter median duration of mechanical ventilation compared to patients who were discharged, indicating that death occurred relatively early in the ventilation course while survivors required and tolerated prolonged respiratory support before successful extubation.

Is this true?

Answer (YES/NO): YES